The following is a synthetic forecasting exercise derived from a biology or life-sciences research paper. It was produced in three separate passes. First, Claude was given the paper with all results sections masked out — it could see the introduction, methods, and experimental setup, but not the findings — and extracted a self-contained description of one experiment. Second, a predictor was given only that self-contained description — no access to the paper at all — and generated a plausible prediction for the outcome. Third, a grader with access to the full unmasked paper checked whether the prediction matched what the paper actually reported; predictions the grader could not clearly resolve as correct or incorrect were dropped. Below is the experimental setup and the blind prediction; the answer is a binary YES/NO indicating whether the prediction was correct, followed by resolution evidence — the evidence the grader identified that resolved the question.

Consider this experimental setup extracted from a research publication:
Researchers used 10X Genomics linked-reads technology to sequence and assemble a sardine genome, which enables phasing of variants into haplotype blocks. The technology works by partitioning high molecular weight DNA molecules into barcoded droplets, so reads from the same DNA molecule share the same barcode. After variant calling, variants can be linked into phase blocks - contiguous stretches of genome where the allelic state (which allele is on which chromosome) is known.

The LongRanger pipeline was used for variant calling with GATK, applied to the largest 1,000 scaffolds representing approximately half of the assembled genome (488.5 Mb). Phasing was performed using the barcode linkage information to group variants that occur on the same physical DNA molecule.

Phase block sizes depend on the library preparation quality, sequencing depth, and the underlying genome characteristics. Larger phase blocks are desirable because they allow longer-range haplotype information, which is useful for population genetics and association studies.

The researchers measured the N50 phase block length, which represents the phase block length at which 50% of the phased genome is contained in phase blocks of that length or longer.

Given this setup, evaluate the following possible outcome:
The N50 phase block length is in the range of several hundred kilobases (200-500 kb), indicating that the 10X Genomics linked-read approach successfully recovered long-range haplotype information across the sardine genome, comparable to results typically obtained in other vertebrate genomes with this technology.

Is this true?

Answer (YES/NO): YES